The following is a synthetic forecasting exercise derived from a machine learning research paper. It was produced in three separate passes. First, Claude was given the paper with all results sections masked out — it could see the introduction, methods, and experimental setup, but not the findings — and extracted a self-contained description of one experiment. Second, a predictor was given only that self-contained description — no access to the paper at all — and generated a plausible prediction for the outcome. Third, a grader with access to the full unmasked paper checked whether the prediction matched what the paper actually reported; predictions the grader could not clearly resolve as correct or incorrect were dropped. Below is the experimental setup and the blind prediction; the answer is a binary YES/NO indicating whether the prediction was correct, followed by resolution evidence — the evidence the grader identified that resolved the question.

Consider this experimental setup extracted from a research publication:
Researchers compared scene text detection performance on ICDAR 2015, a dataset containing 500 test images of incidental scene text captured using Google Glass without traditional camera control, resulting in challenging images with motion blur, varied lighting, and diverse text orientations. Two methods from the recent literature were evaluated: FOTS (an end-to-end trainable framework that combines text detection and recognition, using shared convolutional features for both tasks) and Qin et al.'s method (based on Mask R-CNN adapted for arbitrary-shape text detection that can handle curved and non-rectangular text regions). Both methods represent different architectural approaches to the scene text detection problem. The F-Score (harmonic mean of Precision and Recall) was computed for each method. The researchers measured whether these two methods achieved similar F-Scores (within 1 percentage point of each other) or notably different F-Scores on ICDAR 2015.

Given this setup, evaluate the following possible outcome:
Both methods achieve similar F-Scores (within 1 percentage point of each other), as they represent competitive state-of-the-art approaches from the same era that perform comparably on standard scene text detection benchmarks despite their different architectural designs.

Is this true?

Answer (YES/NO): YES